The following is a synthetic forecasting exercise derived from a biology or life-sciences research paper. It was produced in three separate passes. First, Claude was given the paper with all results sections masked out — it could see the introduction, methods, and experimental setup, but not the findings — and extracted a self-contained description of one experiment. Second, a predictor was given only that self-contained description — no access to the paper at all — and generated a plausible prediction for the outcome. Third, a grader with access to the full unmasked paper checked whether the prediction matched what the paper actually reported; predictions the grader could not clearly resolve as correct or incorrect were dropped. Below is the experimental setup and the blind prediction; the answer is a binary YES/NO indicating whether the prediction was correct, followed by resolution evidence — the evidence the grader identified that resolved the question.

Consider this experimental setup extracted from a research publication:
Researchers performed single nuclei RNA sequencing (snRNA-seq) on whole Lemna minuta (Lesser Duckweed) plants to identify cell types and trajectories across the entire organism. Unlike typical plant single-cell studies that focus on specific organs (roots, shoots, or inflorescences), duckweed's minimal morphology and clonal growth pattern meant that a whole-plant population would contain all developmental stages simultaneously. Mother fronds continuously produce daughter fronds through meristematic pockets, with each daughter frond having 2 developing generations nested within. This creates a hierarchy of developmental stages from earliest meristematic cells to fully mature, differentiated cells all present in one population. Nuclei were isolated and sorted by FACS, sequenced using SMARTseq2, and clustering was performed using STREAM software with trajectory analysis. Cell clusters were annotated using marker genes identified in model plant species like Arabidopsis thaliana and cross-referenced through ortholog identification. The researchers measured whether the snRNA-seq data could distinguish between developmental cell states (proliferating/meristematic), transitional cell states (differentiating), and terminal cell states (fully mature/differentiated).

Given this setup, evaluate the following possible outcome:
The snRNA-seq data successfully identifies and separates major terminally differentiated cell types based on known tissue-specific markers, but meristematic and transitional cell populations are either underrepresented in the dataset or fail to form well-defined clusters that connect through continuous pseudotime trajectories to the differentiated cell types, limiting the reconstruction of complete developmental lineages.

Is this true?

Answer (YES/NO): NO